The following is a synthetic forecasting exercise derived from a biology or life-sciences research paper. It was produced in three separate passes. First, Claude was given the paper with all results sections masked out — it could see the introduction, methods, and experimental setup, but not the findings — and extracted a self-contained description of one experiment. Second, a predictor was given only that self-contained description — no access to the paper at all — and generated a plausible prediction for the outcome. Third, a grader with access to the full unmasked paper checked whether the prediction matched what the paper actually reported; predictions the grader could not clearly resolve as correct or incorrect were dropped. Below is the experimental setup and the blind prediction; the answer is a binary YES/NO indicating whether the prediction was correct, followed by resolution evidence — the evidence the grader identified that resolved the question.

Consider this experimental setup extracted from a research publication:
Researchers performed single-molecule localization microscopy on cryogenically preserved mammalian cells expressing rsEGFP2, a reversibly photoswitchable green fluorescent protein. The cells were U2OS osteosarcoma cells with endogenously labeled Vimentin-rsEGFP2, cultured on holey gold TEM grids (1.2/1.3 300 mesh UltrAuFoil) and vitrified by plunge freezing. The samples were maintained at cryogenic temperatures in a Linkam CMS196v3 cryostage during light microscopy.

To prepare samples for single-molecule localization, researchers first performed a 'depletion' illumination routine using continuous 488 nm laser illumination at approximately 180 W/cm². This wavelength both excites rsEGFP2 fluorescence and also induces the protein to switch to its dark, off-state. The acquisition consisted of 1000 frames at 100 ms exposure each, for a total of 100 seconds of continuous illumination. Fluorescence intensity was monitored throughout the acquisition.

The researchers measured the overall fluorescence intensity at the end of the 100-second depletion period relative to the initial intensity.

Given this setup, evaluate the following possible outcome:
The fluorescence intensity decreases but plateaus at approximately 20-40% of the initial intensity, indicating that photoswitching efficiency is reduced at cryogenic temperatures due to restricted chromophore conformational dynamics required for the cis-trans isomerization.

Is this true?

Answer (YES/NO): NO